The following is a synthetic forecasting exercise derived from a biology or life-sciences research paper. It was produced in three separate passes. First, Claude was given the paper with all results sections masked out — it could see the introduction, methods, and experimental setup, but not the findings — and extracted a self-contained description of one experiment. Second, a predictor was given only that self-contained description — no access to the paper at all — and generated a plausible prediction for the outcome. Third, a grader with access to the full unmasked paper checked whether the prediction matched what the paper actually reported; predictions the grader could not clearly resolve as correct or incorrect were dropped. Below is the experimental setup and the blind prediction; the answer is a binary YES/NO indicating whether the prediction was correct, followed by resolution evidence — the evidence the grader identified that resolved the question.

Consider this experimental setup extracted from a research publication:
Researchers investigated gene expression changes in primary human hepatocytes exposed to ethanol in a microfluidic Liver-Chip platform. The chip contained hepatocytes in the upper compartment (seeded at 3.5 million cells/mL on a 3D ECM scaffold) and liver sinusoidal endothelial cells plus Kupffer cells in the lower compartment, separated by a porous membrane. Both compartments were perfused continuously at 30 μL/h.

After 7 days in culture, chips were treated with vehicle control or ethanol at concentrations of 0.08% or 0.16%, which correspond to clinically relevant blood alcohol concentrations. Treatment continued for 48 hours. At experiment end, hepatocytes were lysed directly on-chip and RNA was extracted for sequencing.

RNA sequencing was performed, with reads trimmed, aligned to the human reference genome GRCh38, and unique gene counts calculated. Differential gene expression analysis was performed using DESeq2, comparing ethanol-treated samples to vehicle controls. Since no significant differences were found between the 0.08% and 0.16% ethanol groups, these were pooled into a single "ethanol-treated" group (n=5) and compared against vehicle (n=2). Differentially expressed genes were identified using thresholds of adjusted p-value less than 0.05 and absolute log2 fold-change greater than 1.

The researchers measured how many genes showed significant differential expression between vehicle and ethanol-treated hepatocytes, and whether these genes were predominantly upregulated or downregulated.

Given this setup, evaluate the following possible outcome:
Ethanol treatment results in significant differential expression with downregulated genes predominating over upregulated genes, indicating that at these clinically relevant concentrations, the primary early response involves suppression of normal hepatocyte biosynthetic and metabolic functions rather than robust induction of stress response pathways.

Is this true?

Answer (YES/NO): NO